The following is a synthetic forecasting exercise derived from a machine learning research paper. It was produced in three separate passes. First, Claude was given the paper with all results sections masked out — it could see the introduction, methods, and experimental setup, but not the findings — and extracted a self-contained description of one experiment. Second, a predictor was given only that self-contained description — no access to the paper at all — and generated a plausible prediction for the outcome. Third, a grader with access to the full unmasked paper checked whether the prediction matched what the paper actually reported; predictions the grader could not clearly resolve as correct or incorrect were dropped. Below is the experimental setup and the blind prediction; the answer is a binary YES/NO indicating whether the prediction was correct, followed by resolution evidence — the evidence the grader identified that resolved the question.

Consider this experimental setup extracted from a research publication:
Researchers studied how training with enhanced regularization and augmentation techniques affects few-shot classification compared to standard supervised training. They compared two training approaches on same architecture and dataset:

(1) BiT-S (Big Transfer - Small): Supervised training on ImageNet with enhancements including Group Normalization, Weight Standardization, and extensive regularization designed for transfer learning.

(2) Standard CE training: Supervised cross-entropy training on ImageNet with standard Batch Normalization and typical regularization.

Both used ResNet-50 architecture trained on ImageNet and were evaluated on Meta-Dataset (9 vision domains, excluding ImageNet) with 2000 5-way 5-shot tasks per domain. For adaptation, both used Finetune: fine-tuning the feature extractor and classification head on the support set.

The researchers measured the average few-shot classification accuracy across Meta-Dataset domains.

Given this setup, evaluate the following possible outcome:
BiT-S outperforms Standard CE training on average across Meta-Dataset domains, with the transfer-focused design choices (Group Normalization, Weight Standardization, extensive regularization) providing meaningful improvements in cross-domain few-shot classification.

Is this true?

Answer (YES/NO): YES